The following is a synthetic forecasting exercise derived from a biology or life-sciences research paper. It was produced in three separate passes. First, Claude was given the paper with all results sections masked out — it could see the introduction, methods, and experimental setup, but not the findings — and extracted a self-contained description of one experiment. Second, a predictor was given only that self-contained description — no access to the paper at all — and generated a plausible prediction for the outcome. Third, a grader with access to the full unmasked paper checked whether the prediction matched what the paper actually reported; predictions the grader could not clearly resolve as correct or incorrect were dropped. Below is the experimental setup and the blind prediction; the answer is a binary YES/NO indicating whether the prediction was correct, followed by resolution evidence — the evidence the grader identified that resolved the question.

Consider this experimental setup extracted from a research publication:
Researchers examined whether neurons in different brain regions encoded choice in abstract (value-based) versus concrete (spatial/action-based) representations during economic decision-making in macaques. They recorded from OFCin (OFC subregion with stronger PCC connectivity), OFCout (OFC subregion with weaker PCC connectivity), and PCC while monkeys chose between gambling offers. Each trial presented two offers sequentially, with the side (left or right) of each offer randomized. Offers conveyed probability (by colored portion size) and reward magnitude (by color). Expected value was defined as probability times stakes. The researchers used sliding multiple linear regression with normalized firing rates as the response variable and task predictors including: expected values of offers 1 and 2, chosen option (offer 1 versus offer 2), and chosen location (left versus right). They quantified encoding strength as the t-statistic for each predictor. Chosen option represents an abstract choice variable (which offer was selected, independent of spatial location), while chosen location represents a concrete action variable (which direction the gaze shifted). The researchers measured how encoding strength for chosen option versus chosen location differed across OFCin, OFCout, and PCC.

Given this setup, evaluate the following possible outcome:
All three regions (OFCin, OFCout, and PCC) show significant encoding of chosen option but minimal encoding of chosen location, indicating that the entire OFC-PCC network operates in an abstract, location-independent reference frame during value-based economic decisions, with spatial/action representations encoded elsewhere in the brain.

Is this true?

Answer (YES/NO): NO